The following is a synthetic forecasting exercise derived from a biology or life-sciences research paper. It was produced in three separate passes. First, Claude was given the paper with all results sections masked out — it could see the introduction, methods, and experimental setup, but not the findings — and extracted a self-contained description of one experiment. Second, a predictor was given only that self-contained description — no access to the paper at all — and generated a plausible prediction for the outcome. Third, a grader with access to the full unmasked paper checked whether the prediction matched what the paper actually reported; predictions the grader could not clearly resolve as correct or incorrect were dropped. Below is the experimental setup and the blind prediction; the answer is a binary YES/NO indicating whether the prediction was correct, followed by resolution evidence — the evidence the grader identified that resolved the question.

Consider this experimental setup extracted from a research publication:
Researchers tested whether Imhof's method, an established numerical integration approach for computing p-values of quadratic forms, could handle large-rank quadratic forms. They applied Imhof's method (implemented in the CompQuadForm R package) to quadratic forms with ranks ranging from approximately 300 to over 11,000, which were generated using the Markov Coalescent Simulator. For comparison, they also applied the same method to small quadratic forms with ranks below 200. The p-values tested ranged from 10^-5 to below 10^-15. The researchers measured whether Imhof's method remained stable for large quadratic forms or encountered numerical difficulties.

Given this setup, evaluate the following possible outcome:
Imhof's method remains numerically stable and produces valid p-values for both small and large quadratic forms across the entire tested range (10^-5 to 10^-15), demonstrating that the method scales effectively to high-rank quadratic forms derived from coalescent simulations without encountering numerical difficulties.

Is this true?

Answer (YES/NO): NO